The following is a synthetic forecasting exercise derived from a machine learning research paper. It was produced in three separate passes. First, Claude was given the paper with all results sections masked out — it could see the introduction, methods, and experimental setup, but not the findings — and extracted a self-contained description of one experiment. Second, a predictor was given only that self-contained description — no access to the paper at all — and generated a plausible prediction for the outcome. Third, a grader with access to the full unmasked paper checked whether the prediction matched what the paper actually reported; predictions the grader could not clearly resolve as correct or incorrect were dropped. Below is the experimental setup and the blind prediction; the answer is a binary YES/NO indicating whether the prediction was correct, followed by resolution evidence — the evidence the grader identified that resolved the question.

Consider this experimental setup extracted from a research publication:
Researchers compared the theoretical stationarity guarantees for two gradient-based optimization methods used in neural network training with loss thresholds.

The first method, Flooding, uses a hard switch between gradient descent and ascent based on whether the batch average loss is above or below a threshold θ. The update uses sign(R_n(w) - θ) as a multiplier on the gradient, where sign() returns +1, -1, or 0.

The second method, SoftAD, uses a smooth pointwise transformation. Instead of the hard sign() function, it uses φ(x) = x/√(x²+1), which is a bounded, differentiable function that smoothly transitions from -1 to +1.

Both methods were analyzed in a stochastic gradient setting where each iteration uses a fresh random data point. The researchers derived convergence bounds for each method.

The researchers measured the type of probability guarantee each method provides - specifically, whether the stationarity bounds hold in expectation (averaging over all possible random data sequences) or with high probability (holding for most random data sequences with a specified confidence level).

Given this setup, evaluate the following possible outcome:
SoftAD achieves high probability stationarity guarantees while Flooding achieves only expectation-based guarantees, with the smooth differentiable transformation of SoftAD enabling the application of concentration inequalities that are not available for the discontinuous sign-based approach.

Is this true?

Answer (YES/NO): YES